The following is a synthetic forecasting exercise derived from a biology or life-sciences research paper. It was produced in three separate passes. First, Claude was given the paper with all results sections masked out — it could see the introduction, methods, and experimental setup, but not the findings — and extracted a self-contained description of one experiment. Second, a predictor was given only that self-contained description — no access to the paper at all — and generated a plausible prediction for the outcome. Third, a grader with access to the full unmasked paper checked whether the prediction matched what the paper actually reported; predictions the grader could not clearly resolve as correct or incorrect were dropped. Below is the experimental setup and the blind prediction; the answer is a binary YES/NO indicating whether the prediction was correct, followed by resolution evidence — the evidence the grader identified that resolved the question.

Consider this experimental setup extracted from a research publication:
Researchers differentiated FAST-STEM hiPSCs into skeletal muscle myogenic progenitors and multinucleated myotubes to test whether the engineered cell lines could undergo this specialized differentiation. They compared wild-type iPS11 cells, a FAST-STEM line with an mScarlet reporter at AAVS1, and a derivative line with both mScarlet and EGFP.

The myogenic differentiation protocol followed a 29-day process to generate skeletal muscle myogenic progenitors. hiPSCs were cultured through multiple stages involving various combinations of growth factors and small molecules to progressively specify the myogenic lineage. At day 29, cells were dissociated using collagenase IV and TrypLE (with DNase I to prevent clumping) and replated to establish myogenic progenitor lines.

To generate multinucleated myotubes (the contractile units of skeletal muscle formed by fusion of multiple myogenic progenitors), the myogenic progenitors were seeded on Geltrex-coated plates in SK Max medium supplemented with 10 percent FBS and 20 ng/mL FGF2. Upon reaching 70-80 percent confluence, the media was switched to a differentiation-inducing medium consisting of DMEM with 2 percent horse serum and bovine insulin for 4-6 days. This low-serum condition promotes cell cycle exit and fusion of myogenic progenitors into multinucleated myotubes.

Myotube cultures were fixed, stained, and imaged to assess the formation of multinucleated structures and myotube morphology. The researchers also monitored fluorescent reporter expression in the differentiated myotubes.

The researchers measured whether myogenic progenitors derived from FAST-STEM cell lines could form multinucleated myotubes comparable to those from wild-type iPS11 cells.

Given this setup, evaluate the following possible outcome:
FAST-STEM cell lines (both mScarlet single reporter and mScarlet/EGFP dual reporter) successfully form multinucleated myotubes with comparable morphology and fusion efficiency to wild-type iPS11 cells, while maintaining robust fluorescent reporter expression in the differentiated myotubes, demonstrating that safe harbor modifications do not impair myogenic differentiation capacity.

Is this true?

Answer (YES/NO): NO